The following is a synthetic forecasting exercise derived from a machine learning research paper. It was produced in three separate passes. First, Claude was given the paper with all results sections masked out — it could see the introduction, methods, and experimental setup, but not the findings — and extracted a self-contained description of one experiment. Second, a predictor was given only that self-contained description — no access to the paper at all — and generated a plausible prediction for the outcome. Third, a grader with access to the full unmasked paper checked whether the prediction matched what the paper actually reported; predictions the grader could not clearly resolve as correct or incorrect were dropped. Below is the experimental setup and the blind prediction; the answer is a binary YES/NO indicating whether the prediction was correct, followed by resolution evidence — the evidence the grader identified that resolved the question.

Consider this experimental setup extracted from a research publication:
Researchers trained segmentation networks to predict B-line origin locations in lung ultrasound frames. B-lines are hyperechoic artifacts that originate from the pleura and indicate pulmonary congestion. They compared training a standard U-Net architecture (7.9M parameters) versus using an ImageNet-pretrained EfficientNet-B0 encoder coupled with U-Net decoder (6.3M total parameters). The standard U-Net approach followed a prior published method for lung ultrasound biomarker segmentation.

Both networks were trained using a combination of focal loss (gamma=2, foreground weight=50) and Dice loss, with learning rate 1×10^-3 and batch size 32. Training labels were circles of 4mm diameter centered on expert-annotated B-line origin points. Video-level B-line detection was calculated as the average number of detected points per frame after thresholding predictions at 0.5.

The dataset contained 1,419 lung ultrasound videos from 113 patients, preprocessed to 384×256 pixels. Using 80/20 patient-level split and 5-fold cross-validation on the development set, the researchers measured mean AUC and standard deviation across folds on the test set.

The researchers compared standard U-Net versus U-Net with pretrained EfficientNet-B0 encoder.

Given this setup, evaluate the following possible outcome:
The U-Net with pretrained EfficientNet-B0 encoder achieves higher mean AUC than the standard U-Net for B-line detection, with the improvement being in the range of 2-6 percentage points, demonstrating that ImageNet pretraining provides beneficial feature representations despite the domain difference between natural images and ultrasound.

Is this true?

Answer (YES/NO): NO